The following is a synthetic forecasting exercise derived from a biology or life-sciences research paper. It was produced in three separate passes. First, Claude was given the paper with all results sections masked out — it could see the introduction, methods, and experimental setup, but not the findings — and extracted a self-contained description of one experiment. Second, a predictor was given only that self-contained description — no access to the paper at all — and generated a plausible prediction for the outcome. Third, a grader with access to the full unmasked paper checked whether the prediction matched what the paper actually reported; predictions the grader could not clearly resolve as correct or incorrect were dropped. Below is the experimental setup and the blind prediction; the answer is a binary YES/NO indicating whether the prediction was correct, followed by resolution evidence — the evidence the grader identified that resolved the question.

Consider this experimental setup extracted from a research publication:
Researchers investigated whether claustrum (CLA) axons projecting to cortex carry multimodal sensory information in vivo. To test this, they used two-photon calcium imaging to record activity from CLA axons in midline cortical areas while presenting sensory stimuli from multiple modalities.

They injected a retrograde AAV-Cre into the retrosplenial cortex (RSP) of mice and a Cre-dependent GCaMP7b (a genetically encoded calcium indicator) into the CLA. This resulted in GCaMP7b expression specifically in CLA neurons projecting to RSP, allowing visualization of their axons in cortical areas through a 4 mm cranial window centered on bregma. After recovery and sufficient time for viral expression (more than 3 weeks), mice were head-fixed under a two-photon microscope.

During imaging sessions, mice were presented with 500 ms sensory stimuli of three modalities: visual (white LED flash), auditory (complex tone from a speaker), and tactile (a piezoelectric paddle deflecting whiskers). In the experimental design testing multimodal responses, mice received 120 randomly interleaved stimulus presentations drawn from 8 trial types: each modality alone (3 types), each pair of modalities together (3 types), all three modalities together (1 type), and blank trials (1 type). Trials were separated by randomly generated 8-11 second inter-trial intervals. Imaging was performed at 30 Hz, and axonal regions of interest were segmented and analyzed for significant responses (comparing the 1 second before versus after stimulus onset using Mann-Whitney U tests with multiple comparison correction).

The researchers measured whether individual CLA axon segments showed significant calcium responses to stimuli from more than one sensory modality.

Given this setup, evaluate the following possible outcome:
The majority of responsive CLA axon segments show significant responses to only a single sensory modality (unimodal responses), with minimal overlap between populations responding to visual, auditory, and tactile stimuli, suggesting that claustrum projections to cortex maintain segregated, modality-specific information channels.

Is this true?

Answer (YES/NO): NO